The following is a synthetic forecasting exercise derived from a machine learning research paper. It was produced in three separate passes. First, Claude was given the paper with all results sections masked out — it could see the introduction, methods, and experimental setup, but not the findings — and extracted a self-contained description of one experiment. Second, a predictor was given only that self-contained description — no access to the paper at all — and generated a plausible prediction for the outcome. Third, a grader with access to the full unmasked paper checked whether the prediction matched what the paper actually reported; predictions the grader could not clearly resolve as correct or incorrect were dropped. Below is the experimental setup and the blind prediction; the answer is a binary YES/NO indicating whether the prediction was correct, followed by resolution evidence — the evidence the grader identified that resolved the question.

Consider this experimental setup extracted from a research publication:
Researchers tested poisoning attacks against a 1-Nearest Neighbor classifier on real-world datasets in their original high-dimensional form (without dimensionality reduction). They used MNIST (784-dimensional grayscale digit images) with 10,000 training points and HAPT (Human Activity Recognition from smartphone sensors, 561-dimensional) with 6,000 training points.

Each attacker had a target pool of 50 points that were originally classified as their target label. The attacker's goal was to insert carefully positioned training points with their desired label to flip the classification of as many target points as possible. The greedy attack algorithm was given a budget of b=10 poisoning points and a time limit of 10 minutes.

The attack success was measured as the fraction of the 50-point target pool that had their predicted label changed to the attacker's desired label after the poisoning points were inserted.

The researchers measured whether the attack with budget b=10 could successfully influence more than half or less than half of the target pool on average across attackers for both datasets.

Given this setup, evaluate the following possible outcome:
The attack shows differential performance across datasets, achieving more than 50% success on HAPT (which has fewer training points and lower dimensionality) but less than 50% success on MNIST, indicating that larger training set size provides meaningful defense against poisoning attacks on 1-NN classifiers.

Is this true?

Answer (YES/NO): NO